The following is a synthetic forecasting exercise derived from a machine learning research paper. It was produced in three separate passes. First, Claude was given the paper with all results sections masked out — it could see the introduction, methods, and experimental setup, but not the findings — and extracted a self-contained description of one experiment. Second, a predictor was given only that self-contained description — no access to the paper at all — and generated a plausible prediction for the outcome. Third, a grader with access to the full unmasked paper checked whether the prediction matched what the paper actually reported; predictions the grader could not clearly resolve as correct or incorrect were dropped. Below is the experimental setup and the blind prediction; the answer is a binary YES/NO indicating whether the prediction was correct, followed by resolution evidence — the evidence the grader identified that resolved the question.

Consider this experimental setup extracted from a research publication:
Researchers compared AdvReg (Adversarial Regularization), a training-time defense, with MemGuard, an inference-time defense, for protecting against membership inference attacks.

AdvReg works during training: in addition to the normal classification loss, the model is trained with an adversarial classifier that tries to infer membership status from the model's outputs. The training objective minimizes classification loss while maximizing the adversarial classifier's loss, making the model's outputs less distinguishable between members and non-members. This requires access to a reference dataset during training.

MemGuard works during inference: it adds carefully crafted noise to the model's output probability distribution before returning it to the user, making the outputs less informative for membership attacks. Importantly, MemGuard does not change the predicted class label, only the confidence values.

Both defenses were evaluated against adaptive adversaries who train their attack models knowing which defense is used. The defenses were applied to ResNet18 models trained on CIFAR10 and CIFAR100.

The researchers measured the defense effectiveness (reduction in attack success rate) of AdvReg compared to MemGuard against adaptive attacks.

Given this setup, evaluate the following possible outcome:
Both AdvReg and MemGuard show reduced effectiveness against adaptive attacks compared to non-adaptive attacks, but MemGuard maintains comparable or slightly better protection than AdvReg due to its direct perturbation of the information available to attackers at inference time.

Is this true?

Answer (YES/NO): NO